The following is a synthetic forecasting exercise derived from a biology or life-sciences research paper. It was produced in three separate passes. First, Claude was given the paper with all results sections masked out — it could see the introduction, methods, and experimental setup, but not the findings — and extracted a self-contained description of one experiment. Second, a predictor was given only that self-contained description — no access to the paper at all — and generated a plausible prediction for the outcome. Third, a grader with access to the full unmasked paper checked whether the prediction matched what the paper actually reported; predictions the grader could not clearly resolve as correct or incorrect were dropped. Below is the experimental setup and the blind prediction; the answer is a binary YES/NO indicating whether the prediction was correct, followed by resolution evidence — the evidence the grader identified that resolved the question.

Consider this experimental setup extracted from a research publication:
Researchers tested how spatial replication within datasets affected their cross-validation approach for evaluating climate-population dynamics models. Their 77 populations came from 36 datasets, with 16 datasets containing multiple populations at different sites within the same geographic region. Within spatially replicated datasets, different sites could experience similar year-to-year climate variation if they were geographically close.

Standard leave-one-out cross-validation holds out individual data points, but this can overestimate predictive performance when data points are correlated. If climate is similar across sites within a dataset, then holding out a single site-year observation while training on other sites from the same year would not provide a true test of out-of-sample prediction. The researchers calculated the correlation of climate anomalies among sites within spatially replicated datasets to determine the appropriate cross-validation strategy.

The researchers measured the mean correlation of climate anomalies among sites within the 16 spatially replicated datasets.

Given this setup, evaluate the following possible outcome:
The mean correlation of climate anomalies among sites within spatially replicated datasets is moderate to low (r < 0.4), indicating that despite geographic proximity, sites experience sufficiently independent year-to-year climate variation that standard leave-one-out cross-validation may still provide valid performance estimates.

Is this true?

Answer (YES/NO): NO